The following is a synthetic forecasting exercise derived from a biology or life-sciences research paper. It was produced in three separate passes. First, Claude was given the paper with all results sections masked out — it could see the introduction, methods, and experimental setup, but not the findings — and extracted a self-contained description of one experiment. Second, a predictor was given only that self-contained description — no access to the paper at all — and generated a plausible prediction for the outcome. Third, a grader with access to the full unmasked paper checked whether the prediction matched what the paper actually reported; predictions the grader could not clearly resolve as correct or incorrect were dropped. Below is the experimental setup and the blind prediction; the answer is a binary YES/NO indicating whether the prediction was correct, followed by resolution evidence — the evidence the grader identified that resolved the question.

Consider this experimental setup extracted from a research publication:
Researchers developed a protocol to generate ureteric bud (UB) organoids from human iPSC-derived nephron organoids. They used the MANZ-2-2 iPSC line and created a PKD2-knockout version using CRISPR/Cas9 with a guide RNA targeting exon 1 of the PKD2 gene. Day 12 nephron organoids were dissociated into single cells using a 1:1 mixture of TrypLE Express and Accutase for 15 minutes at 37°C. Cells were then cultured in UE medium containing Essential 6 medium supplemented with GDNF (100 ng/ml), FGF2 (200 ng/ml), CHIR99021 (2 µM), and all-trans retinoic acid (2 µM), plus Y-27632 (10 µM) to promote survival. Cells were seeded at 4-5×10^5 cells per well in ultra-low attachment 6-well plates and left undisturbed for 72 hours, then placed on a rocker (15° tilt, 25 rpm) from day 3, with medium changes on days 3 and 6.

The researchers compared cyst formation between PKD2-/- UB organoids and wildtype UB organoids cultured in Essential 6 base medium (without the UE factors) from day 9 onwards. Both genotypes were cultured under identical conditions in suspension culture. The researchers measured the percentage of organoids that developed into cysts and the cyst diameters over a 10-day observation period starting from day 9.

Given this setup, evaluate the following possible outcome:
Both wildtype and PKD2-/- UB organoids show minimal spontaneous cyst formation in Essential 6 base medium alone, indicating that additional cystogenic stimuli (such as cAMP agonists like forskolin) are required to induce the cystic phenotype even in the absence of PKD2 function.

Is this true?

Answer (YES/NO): NO